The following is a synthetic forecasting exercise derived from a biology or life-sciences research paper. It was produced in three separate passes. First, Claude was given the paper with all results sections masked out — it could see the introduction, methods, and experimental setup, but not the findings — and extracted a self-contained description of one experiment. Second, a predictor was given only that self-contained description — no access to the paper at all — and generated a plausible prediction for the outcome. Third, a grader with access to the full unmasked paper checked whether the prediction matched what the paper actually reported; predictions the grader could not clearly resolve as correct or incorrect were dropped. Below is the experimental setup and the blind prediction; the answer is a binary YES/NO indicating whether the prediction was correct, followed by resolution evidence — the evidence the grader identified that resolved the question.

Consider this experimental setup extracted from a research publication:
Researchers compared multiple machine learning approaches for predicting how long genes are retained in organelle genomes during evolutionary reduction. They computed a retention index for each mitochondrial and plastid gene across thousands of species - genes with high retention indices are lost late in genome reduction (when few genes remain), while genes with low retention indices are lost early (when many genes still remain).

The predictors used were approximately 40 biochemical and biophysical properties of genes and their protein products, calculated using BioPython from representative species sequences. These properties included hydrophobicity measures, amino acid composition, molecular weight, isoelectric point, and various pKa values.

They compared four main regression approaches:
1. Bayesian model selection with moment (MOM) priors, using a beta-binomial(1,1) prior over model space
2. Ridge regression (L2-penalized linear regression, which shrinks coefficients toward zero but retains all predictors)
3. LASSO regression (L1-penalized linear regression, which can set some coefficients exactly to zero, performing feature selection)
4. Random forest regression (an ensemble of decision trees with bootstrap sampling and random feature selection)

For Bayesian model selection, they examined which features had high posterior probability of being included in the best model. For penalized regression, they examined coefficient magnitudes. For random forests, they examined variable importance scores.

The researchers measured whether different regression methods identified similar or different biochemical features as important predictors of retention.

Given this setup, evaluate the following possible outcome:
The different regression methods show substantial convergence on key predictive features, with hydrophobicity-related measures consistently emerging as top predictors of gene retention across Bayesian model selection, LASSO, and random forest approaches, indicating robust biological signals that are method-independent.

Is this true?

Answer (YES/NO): YES